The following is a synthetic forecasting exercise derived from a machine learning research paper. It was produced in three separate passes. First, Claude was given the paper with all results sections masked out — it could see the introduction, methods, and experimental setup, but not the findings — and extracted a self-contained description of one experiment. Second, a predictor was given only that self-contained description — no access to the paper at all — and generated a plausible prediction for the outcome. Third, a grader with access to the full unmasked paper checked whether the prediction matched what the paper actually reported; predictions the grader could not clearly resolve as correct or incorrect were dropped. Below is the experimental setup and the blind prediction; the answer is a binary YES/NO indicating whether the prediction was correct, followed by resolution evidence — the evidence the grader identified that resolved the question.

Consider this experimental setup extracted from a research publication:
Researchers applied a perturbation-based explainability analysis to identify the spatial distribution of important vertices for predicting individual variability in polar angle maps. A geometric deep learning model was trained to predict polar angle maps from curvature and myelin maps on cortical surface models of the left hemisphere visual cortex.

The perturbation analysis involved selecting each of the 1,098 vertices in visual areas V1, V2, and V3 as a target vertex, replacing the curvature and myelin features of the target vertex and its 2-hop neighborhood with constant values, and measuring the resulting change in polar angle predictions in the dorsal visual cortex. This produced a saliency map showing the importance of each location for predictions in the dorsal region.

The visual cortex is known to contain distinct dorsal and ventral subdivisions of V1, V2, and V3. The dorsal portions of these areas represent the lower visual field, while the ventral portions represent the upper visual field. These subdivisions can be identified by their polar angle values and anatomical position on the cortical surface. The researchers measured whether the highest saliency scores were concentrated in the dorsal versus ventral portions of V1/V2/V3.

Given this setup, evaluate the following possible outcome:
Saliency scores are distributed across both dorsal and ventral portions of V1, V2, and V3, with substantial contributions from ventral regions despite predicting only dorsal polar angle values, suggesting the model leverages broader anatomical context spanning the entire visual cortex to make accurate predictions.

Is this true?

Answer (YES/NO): NO